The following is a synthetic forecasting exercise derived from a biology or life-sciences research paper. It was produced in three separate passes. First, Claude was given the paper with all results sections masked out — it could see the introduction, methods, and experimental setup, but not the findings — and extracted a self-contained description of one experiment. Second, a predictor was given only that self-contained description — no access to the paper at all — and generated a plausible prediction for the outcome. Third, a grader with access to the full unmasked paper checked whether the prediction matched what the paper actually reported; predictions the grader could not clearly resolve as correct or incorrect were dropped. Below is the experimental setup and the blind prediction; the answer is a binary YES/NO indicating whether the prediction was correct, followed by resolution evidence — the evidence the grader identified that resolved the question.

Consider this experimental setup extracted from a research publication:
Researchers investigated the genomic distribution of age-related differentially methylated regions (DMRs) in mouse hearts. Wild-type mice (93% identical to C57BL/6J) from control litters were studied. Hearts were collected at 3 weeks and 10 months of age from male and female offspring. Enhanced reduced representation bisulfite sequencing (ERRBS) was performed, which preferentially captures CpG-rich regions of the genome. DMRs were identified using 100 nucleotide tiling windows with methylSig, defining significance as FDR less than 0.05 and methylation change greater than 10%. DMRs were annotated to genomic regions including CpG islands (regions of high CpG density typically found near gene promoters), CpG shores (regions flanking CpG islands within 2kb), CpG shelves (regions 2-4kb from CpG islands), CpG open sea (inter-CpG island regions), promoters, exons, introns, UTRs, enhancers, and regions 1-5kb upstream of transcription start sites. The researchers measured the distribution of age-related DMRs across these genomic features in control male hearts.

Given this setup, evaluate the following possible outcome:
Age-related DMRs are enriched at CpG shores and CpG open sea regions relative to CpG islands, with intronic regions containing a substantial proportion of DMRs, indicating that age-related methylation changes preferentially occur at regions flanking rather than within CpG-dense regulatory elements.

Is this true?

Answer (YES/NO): NO